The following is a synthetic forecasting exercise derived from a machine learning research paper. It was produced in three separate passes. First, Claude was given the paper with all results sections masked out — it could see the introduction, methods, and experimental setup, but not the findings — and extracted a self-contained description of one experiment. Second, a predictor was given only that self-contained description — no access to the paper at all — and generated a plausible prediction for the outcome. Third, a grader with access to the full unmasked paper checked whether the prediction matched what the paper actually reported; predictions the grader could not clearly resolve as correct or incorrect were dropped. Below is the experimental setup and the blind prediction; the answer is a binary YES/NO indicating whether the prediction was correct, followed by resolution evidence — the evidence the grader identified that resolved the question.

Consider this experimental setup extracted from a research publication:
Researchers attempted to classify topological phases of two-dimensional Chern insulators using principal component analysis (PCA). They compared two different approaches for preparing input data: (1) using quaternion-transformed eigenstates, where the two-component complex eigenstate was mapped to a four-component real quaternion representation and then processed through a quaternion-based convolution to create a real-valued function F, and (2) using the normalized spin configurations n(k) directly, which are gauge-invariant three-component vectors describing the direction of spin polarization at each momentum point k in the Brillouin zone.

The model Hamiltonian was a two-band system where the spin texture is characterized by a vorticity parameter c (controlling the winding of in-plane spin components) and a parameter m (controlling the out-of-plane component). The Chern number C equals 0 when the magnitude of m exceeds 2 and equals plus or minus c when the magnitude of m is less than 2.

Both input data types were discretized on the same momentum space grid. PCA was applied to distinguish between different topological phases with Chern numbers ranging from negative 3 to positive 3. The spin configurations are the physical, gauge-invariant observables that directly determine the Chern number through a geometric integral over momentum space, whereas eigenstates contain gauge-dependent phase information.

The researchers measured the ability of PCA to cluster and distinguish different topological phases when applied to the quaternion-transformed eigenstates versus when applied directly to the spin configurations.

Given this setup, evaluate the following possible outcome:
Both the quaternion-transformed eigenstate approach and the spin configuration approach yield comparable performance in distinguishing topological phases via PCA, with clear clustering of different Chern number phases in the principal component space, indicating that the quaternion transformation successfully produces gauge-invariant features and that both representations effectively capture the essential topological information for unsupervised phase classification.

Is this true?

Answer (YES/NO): NO